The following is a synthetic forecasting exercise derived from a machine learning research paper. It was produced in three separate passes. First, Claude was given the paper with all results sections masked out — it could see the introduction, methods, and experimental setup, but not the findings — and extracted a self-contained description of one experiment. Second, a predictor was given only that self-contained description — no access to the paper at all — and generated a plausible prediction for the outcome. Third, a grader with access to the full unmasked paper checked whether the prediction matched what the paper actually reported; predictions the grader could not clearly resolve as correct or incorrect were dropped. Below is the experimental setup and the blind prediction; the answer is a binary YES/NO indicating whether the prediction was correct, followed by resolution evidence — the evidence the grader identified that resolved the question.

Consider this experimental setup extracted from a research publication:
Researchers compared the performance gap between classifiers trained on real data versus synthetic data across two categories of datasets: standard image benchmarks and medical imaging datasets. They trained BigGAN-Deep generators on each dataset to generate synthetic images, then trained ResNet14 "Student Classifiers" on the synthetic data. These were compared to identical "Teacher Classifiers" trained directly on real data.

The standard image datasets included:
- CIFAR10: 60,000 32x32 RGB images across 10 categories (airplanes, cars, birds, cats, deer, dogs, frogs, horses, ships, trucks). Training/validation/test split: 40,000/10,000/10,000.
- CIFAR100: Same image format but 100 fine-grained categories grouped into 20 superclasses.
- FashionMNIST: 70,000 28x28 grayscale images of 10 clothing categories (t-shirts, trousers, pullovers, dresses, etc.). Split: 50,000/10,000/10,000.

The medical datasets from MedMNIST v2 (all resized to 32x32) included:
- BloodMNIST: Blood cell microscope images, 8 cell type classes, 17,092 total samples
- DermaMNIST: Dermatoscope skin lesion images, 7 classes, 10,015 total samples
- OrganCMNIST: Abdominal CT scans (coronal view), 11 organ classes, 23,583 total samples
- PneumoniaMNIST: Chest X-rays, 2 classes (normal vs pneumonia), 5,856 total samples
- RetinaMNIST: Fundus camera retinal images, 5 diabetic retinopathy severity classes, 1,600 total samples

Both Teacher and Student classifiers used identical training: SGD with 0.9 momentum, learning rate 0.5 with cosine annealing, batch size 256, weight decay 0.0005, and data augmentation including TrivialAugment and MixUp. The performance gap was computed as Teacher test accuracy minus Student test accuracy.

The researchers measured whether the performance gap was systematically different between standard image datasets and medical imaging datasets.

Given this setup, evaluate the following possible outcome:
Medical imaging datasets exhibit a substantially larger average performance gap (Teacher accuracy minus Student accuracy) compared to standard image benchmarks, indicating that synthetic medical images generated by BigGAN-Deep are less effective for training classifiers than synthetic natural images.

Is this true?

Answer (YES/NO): NO